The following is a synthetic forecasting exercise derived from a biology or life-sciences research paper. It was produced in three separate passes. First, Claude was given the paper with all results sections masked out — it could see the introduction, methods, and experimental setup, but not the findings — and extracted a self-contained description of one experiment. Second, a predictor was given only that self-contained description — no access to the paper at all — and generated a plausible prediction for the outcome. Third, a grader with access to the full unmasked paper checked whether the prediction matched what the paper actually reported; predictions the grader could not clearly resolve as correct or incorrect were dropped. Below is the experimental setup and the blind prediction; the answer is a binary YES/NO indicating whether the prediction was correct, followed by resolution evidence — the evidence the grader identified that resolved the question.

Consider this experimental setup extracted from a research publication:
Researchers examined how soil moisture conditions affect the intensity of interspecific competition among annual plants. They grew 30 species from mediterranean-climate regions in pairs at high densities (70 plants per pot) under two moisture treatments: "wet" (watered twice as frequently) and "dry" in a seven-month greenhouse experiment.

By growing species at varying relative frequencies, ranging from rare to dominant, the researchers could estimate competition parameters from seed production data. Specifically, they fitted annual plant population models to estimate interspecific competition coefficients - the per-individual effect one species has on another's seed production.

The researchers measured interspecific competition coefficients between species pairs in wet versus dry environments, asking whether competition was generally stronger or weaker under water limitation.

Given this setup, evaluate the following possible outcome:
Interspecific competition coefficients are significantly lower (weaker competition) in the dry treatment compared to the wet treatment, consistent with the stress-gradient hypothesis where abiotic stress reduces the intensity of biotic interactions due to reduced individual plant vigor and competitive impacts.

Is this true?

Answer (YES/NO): NO